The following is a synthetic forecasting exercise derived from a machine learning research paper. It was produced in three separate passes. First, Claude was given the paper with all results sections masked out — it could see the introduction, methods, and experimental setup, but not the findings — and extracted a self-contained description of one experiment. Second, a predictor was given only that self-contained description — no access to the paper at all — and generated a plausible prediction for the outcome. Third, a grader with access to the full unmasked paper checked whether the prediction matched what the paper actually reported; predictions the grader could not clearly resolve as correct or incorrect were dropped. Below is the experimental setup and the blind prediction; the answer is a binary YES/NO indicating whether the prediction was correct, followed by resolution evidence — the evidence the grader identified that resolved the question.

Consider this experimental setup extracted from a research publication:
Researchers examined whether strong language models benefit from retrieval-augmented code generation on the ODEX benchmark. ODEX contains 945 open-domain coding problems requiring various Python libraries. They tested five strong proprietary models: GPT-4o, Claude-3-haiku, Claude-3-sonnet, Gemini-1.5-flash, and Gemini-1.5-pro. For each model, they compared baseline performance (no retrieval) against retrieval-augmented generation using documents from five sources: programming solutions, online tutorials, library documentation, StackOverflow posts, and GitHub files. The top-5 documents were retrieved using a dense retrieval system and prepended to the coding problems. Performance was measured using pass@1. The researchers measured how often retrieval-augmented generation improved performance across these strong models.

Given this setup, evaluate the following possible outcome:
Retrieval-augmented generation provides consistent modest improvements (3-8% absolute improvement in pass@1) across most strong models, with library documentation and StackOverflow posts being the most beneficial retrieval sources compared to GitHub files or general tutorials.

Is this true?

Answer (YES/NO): NO